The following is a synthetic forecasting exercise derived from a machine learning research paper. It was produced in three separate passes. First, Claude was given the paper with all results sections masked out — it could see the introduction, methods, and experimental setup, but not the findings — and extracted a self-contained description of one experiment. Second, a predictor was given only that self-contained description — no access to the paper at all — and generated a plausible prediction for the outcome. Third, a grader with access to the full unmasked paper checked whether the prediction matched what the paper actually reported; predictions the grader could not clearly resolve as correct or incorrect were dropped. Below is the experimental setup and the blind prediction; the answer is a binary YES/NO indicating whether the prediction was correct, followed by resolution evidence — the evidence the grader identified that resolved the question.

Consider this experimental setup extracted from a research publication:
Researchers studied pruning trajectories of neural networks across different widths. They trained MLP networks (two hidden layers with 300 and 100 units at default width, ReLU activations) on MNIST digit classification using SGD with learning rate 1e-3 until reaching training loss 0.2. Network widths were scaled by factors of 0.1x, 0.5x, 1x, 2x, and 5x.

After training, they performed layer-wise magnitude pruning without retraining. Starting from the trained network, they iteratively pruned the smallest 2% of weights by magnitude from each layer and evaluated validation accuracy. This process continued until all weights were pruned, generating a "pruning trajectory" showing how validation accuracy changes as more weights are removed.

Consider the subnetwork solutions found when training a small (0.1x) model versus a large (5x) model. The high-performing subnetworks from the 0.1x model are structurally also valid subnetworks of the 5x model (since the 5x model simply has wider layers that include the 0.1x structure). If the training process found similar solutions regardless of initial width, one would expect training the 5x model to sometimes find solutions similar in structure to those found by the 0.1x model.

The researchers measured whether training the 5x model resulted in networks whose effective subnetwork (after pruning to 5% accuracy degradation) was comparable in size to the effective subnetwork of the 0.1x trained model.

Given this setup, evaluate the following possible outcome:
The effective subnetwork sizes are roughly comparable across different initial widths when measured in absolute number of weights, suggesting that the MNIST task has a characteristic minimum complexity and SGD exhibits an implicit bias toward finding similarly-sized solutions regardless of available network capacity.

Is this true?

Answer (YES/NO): NO